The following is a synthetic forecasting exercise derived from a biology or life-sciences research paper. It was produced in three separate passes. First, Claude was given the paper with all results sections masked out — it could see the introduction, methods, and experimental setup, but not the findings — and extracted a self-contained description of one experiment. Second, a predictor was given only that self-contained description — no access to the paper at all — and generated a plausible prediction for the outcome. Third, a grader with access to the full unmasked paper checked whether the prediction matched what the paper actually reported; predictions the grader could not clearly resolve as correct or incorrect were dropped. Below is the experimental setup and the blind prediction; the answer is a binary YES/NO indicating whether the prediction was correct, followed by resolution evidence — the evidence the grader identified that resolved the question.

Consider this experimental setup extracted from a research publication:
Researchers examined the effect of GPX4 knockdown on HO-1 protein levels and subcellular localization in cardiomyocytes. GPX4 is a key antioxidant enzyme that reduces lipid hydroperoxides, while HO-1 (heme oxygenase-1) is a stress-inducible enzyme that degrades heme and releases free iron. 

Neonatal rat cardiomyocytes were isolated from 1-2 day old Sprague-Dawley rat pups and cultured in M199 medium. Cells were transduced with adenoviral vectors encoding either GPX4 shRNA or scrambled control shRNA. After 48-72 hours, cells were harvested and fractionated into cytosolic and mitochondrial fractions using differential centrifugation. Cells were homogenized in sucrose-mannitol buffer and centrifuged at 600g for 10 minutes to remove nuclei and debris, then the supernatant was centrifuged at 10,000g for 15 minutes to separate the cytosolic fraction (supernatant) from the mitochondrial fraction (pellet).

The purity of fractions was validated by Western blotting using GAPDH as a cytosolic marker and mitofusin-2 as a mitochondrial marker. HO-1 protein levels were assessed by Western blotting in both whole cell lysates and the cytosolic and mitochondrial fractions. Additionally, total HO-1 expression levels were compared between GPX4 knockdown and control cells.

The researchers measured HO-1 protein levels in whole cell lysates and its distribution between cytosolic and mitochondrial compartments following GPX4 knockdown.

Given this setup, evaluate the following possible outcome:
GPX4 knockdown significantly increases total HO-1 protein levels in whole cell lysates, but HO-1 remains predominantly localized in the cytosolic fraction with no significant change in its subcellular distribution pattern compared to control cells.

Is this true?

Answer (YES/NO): NO